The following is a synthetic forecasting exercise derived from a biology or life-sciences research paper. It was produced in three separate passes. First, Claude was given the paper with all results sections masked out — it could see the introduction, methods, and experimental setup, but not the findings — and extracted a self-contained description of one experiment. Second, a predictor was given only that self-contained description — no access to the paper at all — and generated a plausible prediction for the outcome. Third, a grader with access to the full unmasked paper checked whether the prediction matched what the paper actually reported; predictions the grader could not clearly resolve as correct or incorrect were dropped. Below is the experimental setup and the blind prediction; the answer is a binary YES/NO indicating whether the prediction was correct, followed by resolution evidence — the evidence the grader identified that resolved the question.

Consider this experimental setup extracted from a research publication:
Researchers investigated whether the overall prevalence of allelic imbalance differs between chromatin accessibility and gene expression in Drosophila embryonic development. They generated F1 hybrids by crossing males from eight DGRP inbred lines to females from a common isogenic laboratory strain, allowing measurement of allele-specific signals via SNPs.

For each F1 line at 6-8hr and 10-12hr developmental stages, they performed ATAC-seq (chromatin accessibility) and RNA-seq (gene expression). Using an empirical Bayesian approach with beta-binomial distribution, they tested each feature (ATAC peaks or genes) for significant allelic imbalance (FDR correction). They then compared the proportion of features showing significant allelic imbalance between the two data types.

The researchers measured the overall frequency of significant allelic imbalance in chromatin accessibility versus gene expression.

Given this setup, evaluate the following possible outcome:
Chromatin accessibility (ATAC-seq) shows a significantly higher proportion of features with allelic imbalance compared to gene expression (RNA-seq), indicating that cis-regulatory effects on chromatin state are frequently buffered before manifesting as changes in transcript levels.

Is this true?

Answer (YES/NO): NO